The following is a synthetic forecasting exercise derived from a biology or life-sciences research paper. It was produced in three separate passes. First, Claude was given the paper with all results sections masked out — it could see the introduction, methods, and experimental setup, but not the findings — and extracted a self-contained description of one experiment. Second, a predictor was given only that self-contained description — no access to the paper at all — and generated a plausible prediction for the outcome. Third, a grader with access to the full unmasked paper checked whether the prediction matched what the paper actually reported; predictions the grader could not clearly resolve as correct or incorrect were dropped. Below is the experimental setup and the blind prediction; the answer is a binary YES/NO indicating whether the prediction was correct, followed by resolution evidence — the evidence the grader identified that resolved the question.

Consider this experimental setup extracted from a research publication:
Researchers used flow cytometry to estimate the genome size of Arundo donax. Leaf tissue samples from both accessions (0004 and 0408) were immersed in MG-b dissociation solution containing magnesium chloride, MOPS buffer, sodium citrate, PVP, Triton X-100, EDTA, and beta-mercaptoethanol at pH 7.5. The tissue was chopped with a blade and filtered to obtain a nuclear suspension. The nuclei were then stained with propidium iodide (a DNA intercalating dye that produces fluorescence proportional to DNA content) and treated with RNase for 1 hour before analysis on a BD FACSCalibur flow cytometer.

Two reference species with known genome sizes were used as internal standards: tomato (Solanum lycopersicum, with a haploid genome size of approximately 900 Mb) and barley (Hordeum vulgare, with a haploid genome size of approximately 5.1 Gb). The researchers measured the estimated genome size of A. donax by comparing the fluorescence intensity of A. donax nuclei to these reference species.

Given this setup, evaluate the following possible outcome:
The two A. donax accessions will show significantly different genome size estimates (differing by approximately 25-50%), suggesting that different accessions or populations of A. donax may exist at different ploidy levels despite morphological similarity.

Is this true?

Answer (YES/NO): NO